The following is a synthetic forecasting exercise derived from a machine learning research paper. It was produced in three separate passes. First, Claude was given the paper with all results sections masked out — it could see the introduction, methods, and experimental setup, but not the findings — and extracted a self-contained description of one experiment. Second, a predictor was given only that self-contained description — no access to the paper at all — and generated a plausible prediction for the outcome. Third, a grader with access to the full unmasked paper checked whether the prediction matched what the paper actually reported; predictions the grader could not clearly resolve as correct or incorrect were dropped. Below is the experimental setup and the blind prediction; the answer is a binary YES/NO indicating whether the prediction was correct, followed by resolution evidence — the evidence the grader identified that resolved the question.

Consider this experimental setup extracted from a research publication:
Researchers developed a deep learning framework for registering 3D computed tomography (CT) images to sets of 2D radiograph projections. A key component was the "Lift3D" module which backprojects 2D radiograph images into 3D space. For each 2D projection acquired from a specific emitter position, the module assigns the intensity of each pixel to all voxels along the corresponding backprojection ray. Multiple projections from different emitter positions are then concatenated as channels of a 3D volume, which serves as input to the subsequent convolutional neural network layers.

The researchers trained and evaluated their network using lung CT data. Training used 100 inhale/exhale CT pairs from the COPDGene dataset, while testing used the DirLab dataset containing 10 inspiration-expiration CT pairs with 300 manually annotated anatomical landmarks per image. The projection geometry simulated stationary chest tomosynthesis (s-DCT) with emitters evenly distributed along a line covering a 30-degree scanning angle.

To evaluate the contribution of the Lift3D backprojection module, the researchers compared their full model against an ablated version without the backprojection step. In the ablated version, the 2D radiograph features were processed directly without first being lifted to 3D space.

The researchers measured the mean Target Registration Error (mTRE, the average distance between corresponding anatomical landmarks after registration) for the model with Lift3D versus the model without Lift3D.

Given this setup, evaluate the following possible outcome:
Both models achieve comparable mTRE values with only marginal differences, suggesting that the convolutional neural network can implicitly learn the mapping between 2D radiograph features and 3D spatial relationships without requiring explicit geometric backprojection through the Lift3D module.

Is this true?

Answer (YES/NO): NO